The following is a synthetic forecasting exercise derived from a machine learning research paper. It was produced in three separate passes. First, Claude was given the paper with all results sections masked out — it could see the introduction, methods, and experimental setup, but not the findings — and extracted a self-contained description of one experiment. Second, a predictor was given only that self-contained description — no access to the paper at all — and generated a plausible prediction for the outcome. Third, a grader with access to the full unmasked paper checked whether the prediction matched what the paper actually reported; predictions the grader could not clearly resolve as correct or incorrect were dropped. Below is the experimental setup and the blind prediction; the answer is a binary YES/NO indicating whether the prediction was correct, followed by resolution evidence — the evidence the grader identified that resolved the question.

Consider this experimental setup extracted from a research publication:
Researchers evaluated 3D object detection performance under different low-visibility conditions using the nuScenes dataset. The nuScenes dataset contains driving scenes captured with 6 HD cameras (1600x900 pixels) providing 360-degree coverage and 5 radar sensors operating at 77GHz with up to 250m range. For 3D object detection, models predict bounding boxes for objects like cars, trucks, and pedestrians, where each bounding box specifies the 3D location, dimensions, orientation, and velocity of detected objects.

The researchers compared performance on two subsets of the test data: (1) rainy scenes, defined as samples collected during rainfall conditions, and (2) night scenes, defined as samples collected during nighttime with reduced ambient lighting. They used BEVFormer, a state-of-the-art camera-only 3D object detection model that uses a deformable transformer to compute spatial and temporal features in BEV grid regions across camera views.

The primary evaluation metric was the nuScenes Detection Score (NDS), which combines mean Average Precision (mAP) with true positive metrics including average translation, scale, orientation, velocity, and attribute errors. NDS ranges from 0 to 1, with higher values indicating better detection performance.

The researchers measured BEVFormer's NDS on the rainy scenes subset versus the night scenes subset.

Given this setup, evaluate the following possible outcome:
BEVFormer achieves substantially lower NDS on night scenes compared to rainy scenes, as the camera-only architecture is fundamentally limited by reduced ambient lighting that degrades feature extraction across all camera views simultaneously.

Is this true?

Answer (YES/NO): YES